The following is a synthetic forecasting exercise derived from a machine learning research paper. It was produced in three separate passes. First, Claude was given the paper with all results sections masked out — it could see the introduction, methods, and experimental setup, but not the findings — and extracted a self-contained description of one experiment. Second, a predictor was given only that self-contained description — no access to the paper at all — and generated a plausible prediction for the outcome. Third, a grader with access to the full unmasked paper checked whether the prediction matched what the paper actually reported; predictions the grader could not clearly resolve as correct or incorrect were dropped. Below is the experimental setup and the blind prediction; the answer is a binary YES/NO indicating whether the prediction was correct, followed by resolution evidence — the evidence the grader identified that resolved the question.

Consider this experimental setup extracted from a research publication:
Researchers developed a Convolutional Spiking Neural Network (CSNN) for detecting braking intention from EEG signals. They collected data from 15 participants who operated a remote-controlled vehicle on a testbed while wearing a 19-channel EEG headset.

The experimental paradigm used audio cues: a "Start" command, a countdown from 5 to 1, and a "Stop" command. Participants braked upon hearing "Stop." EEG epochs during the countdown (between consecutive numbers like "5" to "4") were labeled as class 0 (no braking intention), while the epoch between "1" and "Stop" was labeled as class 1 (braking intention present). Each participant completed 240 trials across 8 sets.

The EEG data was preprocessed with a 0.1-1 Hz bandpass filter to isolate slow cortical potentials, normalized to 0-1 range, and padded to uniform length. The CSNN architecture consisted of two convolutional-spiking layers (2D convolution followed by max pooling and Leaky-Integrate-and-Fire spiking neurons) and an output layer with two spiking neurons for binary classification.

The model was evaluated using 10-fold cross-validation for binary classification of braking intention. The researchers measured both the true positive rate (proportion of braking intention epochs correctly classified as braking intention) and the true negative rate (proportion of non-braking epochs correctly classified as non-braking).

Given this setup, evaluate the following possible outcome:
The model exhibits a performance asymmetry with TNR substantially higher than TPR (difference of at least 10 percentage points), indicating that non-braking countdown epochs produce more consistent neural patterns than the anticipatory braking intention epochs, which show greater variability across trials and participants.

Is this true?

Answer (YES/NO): NO